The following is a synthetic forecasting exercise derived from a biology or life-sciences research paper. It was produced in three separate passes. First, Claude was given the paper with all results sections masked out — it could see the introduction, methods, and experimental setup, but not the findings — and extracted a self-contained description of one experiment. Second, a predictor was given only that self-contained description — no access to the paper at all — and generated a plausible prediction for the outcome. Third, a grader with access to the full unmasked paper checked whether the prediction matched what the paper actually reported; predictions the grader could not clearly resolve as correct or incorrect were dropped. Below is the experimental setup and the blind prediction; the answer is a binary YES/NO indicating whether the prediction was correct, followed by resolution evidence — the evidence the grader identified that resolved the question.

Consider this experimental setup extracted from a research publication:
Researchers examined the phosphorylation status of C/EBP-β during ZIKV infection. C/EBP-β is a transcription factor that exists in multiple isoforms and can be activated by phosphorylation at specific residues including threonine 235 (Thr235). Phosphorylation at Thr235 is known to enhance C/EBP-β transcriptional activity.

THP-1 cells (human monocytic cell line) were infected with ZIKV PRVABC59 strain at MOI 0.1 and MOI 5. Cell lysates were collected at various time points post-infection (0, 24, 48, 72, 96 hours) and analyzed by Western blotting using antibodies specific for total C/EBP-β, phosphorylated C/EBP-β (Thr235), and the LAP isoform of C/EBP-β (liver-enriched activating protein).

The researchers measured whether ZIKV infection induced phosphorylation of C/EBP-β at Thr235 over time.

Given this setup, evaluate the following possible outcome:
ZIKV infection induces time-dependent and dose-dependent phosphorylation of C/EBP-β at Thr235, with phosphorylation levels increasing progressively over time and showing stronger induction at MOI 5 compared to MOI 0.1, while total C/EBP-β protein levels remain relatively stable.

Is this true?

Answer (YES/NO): NO